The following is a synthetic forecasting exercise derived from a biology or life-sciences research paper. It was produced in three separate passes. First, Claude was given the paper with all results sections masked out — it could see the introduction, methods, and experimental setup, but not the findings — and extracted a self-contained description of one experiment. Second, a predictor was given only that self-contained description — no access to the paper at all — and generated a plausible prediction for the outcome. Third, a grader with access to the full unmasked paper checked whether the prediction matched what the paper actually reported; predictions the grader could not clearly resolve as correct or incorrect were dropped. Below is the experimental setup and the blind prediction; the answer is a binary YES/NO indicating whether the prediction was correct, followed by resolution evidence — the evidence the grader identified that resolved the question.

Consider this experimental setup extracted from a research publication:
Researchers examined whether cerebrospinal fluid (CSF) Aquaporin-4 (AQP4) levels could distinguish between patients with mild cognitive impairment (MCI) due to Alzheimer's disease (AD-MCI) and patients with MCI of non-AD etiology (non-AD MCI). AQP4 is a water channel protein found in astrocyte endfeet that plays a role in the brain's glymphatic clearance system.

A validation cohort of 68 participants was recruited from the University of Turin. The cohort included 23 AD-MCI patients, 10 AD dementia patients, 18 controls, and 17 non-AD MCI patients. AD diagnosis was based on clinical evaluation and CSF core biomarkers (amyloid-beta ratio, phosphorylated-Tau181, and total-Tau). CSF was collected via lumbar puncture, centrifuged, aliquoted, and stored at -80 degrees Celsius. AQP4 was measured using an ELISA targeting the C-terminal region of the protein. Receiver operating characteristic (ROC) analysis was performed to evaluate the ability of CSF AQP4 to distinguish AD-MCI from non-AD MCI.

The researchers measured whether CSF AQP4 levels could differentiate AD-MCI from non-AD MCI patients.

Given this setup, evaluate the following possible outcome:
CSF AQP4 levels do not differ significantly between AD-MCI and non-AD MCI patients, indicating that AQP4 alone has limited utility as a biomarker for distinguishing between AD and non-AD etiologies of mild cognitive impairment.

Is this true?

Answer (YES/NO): NO